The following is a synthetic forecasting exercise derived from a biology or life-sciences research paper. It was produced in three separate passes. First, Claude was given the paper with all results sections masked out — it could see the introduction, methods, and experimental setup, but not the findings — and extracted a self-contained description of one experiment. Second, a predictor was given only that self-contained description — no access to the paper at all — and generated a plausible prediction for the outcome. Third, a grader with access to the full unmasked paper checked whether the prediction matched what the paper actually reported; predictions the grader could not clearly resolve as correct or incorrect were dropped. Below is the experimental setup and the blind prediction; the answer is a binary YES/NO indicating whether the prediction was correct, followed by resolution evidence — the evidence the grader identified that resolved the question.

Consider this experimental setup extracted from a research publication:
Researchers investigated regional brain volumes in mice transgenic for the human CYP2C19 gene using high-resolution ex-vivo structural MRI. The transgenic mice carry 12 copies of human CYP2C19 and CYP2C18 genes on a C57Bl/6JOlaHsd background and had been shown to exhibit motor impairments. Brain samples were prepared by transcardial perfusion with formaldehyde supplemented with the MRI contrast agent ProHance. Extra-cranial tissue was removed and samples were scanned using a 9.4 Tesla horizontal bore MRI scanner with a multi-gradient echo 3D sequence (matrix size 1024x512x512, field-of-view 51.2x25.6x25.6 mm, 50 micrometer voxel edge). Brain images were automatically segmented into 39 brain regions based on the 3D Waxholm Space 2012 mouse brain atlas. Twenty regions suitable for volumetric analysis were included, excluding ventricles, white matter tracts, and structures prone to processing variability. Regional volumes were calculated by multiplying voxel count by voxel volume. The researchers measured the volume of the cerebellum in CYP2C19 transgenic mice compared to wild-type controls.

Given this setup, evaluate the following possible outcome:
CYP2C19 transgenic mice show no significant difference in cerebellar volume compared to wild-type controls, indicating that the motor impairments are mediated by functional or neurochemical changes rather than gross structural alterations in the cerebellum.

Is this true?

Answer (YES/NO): NO